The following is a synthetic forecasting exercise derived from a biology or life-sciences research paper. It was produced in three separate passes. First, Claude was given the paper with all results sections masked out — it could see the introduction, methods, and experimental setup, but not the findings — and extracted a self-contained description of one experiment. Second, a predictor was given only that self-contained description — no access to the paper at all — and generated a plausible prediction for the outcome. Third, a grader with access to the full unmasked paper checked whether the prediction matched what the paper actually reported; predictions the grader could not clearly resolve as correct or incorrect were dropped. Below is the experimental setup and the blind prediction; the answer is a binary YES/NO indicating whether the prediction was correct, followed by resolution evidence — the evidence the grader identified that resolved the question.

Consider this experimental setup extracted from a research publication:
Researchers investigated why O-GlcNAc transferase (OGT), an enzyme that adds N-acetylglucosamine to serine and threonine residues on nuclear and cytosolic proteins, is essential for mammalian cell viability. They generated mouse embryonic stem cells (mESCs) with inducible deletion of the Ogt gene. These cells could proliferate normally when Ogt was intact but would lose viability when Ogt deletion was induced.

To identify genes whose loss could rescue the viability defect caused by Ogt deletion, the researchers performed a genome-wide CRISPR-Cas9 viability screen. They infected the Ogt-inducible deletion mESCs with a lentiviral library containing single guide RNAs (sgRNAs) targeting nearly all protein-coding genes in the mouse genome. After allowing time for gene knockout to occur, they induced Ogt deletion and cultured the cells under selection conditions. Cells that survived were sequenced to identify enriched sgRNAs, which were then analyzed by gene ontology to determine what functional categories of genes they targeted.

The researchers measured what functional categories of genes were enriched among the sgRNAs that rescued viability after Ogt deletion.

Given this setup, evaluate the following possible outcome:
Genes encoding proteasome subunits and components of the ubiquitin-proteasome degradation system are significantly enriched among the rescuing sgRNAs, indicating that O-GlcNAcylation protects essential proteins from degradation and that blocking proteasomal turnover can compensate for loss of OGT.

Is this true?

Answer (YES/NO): NO